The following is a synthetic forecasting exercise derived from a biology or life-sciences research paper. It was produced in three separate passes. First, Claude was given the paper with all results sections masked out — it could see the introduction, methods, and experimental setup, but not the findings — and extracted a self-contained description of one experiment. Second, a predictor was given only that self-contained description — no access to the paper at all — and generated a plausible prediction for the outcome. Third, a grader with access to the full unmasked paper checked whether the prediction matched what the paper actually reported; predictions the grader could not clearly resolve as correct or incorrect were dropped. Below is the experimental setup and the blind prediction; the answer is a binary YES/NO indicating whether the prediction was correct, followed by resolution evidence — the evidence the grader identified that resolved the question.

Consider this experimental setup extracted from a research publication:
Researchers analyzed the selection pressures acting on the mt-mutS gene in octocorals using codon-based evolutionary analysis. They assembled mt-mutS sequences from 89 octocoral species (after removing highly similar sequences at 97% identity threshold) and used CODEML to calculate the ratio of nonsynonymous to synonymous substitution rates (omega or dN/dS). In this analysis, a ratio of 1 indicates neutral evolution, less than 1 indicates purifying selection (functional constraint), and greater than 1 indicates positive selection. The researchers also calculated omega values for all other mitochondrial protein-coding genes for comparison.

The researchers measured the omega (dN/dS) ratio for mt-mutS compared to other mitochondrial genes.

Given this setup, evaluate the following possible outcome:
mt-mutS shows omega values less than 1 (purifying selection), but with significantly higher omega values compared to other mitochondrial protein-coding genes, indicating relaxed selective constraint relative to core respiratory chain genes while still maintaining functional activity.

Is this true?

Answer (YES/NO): YES